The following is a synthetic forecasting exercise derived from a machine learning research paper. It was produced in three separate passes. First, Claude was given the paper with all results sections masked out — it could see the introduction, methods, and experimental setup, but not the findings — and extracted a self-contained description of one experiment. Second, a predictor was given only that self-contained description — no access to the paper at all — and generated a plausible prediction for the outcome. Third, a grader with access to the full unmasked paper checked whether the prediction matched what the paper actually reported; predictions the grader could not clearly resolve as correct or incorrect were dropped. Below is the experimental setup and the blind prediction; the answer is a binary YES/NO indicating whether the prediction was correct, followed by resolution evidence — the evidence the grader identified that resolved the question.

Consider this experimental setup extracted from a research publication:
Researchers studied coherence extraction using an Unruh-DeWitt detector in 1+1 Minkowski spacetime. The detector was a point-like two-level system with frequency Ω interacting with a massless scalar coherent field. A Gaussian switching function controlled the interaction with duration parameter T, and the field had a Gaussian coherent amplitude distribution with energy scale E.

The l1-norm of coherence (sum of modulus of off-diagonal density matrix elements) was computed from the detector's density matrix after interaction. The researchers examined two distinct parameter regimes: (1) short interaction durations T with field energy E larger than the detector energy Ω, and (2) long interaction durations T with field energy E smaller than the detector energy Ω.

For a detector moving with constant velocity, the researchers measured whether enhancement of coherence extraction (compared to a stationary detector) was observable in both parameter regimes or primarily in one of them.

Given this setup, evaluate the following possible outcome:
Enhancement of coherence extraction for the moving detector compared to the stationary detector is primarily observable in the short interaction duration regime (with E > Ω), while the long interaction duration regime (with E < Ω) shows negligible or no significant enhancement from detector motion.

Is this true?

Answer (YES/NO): NO